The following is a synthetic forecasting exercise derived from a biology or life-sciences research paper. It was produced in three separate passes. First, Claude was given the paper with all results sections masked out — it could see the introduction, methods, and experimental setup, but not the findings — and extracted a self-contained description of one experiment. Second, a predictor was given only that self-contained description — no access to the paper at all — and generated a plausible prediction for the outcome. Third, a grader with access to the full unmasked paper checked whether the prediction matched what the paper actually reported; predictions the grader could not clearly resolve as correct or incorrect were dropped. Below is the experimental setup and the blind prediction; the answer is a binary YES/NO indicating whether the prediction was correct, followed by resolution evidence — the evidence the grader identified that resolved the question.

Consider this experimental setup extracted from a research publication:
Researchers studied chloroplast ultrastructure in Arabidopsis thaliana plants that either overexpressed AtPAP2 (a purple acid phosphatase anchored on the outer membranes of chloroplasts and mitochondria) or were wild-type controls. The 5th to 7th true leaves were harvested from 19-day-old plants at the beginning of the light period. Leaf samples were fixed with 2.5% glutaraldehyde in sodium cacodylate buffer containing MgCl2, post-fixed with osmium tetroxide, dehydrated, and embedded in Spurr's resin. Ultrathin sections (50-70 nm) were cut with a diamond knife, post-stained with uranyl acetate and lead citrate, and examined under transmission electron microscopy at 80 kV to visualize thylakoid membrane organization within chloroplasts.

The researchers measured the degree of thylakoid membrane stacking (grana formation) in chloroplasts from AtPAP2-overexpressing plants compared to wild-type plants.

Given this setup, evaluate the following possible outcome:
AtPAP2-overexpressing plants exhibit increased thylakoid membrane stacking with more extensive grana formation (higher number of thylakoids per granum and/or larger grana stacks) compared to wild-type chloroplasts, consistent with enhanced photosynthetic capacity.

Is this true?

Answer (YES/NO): NO